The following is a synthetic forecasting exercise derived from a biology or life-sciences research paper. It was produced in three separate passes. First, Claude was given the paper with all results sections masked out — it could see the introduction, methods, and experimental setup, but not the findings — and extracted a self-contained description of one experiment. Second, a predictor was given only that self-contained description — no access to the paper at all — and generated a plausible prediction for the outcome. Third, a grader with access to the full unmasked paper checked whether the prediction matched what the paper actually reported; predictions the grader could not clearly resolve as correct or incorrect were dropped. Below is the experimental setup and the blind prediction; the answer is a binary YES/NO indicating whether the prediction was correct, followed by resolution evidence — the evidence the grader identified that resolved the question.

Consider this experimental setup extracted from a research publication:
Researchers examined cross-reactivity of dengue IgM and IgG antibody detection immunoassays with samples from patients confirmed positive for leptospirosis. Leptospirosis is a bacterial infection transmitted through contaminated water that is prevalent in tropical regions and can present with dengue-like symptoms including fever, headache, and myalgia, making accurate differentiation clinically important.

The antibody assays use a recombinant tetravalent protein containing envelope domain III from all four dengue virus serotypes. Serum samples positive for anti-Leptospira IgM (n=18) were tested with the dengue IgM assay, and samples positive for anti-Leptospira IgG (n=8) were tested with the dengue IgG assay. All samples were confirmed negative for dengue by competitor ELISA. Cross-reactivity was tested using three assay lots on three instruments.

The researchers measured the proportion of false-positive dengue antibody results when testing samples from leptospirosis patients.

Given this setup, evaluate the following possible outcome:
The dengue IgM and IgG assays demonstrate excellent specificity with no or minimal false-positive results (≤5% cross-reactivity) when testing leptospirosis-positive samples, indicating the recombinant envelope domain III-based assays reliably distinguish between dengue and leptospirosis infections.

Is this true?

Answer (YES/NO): NO